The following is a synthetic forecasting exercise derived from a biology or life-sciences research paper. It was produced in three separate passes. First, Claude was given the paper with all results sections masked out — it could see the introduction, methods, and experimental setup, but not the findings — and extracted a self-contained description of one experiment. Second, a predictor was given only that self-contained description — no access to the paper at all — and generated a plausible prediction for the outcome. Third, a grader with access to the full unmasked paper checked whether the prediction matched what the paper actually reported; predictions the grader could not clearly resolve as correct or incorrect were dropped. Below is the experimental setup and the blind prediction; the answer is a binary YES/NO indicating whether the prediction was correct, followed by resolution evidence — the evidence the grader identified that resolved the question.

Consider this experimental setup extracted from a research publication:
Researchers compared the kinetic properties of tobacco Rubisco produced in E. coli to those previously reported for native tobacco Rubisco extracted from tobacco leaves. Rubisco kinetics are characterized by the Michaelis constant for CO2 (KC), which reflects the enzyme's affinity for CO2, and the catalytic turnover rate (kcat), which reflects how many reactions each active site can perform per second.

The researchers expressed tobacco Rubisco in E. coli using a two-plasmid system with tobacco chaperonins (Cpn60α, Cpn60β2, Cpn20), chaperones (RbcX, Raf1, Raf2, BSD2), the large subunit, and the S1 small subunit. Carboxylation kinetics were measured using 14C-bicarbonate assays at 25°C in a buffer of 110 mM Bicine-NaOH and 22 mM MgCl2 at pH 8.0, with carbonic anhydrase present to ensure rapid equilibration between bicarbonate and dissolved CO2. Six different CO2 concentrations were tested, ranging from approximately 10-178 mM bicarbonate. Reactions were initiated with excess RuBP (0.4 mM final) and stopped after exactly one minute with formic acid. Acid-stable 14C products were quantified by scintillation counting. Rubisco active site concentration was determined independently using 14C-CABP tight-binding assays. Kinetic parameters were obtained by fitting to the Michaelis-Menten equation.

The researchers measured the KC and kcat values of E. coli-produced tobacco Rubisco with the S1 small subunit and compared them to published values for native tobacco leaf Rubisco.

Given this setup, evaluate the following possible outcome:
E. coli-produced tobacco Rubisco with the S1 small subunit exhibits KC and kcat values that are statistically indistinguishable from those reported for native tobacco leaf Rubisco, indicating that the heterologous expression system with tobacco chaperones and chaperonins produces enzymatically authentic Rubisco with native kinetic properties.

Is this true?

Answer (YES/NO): NO